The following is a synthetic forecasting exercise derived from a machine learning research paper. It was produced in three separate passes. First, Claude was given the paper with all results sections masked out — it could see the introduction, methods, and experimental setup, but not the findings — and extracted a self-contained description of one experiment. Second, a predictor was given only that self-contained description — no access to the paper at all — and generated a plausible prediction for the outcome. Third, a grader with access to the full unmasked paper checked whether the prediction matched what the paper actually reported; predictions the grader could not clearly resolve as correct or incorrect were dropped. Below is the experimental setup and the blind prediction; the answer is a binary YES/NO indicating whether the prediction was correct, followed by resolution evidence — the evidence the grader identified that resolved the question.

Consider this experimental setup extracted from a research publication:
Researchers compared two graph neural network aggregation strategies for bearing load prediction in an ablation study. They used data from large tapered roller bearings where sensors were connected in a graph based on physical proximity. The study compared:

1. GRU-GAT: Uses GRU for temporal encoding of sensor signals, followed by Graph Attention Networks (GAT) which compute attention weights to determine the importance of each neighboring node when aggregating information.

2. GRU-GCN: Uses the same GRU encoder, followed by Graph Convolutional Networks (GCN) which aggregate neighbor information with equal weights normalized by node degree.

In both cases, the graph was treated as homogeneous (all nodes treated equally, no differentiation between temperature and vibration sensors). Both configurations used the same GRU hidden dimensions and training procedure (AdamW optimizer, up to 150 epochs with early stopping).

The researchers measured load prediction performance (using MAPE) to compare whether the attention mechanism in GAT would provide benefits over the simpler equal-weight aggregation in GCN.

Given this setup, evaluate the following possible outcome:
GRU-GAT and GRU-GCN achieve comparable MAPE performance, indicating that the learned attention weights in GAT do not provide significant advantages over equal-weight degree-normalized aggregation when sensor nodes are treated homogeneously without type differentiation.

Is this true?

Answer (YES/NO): NO